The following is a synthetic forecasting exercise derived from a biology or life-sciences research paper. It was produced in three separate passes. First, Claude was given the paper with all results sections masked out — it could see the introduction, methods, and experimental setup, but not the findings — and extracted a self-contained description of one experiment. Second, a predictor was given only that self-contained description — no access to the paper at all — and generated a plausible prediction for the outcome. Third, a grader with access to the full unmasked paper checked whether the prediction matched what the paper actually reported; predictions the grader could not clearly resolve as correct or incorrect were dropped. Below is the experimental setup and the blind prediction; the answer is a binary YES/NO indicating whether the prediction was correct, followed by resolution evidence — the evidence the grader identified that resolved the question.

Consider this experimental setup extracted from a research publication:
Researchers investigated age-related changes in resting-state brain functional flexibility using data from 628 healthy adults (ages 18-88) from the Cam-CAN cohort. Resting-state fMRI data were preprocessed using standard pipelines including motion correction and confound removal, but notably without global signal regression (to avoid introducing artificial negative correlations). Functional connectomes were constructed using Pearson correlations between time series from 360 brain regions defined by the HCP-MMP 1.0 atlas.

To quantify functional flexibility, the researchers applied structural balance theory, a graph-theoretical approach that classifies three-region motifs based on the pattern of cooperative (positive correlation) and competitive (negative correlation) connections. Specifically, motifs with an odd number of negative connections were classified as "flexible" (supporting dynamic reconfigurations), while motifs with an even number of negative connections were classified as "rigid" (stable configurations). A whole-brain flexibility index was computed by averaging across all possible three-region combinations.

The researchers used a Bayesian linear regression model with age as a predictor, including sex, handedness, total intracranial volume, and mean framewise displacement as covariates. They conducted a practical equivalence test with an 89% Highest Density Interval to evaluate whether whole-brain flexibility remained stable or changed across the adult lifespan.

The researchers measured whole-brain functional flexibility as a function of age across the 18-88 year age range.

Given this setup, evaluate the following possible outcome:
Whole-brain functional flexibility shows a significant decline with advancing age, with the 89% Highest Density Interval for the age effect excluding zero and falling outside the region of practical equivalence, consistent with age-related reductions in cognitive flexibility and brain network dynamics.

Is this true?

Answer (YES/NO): NO